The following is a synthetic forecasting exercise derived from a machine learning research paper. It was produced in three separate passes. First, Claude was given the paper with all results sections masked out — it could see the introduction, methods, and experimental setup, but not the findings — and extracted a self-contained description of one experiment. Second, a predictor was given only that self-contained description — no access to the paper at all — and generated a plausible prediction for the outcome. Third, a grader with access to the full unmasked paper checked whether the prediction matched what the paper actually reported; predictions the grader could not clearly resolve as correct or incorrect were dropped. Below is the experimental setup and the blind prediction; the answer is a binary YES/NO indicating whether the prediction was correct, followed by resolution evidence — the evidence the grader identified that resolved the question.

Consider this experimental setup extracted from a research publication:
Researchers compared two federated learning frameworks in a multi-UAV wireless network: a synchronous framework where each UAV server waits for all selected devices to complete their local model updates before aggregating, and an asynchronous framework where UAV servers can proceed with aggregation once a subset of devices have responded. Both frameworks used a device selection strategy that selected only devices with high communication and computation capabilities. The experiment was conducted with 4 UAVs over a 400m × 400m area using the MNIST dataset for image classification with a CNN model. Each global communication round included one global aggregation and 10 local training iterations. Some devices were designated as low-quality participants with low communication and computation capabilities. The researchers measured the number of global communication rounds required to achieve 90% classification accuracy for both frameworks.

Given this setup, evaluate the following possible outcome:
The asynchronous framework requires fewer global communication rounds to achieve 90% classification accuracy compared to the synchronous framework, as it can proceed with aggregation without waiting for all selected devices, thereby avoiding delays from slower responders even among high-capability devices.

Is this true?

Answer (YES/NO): NO